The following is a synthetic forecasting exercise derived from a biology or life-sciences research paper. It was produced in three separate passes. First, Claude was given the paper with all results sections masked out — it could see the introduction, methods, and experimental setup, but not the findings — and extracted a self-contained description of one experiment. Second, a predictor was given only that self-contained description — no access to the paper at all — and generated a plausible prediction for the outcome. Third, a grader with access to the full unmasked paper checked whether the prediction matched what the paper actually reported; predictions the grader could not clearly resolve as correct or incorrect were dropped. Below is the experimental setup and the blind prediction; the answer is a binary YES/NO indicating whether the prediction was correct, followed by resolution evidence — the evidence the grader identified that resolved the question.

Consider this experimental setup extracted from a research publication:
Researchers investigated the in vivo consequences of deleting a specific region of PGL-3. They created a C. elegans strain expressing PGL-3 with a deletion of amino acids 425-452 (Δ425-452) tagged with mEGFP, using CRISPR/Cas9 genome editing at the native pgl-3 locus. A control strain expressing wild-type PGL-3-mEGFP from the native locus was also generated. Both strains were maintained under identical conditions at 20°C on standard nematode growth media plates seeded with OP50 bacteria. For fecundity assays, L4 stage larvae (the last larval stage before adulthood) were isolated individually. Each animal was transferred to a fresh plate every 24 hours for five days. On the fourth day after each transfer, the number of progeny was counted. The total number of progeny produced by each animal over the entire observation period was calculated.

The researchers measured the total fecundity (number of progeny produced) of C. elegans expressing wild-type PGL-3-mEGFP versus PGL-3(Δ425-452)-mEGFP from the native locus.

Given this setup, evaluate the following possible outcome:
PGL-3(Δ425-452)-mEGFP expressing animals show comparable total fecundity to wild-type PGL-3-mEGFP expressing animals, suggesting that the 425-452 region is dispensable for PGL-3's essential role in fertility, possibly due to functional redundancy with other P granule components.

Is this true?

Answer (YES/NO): YES